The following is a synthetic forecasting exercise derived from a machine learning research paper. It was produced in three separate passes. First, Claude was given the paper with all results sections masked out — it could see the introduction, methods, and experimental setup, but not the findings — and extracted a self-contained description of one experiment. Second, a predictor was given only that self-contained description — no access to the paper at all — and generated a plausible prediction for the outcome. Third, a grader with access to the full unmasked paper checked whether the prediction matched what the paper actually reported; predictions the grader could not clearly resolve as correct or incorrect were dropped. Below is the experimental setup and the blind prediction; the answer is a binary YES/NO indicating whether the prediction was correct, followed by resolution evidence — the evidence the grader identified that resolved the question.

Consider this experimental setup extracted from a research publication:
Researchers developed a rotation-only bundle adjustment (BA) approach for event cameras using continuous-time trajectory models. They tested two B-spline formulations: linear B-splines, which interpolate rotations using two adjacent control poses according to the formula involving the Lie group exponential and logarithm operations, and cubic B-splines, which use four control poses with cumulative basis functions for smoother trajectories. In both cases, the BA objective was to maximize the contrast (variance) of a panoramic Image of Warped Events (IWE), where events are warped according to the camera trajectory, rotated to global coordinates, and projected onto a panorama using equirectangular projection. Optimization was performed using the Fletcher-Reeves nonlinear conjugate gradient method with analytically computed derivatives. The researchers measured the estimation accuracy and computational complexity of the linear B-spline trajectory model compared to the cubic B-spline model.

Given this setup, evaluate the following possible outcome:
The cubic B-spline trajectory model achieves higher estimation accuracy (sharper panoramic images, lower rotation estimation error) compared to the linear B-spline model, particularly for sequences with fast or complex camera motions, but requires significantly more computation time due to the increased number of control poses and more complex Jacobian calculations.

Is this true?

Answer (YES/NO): NO